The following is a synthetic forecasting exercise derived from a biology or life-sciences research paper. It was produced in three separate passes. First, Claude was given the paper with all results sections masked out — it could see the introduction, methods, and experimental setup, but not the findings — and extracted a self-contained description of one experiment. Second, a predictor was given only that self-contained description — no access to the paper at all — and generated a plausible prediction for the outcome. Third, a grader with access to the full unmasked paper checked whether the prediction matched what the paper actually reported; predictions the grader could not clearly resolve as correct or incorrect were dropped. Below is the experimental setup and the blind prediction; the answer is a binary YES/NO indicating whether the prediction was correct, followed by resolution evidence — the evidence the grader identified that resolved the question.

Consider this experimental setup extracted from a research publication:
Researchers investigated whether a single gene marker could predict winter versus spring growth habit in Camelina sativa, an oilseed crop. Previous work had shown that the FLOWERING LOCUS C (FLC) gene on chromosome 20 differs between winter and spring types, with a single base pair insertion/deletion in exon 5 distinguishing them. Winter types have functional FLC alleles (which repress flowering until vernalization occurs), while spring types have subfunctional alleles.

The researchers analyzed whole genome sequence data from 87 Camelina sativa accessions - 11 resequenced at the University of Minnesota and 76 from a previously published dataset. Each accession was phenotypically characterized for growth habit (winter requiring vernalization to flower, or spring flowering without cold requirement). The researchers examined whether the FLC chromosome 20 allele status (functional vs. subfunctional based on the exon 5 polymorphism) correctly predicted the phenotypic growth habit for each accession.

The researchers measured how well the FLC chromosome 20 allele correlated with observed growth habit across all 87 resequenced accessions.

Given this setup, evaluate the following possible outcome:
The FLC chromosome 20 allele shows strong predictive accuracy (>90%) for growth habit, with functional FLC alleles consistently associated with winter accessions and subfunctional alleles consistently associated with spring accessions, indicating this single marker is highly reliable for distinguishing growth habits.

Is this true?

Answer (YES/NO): NO